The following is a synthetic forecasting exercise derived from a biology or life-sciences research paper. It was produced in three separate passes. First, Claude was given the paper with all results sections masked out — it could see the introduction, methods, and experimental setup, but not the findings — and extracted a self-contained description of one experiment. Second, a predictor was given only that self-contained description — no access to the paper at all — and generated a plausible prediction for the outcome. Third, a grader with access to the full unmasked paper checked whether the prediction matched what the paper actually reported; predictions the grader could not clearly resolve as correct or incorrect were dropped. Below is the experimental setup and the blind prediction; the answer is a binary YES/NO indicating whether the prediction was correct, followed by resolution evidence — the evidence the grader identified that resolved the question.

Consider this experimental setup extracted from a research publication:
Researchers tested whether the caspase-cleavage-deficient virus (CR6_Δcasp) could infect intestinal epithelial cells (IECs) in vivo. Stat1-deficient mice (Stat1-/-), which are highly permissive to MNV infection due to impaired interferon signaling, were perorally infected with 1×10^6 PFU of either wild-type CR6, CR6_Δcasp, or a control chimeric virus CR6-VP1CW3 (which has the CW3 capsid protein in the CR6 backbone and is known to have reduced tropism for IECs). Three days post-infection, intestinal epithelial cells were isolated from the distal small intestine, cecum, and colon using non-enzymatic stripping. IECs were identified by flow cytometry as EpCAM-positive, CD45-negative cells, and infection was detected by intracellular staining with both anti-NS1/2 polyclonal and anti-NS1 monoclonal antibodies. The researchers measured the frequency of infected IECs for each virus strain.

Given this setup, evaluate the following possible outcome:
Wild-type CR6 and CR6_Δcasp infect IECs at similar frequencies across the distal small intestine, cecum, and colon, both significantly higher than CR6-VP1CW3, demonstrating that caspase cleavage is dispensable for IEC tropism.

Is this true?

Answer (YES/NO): NO